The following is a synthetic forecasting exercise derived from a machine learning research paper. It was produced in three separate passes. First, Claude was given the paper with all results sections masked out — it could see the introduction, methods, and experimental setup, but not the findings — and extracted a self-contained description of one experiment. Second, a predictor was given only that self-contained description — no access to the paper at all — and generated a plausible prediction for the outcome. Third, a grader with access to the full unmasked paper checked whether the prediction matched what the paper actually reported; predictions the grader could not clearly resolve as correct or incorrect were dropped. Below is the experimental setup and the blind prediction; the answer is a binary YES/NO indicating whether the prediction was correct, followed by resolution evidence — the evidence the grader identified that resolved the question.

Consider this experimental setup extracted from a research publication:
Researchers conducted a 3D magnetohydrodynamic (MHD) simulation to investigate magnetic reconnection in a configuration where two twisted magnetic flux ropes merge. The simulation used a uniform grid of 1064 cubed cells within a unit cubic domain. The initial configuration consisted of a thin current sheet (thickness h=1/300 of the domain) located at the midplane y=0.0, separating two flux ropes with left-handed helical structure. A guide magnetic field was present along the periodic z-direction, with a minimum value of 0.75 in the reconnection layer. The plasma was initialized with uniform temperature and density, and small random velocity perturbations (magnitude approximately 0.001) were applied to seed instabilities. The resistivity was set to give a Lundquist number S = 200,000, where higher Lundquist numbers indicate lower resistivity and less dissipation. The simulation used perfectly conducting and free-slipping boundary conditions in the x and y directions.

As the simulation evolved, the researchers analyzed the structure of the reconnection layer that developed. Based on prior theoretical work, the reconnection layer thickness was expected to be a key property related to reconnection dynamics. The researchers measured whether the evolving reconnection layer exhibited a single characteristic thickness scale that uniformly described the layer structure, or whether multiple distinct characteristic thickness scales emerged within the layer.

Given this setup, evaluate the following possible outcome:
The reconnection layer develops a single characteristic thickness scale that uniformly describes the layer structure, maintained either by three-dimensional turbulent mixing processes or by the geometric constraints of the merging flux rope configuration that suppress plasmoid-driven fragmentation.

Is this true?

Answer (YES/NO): NO